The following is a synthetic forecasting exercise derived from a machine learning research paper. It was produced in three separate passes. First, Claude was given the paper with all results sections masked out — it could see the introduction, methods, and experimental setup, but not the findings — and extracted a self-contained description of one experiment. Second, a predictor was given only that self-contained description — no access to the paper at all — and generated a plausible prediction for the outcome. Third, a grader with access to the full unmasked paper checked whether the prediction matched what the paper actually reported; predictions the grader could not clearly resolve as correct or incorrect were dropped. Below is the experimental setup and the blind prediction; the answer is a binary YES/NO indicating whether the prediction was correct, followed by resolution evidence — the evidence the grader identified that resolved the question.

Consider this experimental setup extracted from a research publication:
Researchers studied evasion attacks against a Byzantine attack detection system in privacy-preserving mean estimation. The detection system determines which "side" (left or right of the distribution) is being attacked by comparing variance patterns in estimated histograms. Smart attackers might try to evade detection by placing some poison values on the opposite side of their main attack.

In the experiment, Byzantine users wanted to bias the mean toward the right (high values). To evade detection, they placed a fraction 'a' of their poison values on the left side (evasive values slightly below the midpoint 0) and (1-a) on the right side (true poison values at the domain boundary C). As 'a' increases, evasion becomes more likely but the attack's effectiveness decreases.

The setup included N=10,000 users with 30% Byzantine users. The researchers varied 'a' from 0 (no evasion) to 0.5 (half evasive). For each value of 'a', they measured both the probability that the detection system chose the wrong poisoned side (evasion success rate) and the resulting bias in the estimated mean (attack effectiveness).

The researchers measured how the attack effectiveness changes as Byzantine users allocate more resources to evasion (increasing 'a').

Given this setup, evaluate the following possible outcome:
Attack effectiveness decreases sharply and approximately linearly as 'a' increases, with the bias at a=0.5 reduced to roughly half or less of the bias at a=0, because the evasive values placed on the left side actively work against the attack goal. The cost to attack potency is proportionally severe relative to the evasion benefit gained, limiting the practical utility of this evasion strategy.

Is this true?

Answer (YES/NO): NO